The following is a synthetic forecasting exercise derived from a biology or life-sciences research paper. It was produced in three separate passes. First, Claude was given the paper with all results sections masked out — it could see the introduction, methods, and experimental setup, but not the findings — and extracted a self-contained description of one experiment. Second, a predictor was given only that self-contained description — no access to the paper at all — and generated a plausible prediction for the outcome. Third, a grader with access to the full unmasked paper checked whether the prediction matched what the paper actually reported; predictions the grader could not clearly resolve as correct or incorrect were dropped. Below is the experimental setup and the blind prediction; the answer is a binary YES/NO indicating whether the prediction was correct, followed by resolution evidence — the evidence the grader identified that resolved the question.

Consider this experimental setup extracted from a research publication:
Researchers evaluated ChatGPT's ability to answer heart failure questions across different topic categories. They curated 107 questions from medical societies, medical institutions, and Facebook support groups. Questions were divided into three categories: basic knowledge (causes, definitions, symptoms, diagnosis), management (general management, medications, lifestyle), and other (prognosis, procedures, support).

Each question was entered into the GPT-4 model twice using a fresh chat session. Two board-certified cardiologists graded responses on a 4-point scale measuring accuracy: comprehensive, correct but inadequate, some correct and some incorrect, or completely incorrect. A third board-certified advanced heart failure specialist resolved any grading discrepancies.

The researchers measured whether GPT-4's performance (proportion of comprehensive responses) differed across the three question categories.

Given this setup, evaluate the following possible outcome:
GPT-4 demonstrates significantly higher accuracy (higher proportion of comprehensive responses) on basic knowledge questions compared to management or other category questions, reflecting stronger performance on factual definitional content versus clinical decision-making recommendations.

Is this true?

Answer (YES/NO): NO